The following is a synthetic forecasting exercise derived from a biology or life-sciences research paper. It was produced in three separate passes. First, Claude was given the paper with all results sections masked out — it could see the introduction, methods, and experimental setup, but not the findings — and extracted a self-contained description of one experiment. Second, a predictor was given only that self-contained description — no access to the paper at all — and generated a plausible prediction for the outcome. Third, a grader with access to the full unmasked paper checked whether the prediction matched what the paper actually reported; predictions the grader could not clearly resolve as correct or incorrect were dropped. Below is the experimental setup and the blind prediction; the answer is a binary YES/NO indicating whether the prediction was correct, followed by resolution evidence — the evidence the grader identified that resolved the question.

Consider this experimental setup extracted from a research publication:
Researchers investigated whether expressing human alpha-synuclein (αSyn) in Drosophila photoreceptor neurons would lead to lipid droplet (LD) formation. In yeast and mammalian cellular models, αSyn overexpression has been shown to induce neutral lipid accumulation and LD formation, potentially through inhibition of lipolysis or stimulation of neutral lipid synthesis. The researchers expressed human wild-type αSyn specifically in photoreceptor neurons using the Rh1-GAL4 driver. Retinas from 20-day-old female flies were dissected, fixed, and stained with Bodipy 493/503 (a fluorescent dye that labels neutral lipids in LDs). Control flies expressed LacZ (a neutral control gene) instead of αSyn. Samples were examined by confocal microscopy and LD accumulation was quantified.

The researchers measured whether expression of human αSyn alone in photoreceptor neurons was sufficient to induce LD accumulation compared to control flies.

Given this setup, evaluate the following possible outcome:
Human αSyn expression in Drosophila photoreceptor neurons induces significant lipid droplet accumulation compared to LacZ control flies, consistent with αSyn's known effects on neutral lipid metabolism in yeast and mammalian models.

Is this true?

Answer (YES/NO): NO